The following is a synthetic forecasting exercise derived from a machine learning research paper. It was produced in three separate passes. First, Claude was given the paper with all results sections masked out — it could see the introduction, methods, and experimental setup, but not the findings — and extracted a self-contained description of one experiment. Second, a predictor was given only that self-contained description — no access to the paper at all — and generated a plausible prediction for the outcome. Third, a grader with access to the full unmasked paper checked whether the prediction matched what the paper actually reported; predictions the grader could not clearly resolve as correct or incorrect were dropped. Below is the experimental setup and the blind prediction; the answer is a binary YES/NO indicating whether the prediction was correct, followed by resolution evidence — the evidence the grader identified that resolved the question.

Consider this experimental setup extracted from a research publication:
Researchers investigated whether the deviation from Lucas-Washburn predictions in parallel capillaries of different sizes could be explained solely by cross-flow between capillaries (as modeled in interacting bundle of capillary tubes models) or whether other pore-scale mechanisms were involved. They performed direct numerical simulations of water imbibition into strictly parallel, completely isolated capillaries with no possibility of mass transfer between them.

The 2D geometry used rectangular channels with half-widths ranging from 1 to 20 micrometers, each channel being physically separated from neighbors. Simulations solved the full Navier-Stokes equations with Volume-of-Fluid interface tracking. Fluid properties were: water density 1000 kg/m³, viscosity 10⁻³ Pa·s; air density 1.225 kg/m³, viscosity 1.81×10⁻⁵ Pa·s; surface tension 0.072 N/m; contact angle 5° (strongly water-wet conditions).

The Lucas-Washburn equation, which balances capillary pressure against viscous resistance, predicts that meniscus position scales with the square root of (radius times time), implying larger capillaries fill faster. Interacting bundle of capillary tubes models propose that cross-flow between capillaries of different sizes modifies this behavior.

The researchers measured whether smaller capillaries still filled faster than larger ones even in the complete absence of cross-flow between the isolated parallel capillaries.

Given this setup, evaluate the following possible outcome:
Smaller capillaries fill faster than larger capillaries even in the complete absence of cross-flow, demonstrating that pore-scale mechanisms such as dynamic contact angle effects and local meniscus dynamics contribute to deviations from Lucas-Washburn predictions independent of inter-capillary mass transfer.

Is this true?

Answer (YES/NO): NO